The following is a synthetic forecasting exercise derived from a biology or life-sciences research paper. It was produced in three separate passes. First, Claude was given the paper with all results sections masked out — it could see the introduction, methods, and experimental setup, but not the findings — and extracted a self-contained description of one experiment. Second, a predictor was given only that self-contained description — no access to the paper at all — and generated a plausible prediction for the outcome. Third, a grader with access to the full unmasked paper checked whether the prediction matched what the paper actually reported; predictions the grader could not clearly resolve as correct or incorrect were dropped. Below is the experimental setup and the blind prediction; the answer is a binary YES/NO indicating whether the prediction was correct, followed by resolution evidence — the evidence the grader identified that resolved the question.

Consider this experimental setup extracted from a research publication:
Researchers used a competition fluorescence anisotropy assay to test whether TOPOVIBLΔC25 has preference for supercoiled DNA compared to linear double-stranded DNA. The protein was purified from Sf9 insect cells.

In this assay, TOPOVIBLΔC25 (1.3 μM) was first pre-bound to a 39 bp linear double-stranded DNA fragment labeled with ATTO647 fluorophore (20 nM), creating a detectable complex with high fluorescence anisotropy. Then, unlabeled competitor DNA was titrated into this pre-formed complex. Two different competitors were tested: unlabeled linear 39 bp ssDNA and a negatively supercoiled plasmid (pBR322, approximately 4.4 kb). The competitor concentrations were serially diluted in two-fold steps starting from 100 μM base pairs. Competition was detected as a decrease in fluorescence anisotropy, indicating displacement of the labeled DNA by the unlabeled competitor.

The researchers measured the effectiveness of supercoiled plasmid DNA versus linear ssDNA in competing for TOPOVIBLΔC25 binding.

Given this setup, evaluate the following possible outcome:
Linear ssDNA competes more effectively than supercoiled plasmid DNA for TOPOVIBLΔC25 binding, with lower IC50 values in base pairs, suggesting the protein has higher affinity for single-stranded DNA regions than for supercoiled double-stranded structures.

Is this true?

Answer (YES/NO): NO